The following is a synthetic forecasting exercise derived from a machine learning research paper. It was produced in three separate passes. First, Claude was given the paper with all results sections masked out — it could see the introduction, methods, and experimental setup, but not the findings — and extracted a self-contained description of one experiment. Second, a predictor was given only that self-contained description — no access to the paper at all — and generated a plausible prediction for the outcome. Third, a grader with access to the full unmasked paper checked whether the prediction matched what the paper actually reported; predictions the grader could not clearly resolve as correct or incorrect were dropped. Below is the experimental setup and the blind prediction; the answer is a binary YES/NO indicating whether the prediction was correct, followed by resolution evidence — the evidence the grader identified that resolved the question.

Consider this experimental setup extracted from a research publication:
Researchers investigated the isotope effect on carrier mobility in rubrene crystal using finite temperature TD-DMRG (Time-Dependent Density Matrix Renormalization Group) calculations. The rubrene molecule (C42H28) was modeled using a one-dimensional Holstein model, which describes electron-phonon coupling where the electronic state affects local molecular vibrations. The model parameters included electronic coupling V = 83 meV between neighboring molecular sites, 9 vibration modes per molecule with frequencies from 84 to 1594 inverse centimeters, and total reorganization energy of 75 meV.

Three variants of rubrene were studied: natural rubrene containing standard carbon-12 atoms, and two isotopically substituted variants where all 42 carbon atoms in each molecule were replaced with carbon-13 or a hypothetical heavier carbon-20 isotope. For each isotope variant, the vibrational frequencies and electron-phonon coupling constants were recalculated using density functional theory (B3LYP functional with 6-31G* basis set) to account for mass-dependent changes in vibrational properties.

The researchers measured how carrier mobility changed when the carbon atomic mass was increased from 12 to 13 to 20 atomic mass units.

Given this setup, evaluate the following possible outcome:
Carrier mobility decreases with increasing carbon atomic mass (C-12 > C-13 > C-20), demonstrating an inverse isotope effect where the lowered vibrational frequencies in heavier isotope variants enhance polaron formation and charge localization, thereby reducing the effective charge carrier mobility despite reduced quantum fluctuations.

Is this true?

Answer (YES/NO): YES